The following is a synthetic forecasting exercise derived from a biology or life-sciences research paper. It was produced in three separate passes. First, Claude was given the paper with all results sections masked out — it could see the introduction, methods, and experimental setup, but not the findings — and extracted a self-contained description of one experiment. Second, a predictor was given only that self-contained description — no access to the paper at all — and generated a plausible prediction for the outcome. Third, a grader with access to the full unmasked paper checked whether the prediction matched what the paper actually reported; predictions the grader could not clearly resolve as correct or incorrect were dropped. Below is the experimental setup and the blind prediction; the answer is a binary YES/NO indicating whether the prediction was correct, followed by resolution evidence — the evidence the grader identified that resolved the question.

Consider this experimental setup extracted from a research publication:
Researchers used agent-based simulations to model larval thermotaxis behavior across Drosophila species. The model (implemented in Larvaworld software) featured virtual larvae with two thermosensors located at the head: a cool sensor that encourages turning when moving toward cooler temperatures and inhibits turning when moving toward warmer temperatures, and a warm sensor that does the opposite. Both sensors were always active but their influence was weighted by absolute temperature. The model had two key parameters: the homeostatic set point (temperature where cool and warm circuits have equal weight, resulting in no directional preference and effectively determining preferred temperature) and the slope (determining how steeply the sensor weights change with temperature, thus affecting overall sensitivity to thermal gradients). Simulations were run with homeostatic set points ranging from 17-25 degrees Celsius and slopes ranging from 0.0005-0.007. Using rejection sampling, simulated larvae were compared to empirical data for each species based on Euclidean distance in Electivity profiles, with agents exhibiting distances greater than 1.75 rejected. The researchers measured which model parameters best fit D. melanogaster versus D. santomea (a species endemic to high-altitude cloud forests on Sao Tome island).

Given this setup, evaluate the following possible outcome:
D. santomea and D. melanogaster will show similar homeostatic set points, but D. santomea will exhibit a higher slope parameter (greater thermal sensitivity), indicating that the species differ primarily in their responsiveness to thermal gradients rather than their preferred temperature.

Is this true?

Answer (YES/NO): NO